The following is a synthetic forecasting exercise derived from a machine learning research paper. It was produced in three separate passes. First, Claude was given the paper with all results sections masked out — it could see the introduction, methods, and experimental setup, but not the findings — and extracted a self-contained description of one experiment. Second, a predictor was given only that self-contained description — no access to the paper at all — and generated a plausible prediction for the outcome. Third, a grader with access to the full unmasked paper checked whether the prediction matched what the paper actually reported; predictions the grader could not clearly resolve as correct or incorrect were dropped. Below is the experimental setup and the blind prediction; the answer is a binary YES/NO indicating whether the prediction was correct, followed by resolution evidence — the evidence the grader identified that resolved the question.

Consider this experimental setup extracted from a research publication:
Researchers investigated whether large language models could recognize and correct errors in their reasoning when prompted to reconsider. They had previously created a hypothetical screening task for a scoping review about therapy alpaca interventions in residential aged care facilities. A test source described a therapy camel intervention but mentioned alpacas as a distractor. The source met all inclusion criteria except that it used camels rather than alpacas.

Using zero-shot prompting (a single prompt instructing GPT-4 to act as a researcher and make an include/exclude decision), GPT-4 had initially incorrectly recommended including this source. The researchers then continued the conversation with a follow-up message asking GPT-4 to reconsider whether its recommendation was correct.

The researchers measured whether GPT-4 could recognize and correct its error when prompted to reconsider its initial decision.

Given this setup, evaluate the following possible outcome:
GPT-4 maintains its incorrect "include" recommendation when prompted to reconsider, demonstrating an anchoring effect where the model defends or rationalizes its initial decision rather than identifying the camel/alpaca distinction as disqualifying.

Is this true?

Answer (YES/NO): NO